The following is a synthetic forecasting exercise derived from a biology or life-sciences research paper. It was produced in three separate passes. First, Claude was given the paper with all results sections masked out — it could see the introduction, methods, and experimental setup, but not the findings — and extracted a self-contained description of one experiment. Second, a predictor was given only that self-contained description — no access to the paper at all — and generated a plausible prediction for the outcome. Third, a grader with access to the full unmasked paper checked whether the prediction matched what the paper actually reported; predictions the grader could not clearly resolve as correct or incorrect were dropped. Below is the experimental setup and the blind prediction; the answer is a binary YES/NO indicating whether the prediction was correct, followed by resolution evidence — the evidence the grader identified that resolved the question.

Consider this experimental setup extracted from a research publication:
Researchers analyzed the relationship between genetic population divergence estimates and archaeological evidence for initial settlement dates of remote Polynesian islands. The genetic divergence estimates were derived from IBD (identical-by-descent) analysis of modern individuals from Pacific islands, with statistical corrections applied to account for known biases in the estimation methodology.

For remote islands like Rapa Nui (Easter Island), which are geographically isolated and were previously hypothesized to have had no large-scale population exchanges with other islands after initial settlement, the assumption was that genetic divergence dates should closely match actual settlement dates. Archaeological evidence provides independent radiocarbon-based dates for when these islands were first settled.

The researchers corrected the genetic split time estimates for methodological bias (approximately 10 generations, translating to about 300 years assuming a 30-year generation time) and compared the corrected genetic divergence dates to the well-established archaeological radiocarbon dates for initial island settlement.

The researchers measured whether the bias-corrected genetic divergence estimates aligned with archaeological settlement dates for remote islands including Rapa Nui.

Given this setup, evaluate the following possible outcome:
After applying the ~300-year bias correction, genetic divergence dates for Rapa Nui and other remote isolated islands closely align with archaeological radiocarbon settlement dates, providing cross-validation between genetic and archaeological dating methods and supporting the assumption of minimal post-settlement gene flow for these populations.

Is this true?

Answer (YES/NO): NO